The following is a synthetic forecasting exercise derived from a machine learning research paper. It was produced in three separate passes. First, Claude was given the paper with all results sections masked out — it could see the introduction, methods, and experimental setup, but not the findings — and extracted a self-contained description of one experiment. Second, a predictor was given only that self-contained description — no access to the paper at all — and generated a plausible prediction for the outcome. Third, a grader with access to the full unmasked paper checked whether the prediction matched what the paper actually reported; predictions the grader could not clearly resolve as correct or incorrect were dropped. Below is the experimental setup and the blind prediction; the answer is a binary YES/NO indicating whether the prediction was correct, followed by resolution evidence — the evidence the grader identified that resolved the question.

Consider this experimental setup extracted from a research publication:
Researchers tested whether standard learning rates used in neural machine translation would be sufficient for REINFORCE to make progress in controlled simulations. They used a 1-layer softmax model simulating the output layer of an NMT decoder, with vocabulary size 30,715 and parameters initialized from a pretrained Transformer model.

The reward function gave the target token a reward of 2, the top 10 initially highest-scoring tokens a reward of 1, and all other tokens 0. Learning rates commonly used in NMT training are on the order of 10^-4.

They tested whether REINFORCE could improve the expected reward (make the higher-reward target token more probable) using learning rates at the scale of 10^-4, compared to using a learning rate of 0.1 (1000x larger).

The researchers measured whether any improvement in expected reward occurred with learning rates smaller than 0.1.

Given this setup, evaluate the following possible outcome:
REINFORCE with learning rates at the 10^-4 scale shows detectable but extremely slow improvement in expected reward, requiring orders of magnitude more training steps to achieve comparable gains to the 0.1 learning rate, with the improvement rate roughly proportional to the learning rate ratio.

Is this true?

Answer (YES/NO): NO